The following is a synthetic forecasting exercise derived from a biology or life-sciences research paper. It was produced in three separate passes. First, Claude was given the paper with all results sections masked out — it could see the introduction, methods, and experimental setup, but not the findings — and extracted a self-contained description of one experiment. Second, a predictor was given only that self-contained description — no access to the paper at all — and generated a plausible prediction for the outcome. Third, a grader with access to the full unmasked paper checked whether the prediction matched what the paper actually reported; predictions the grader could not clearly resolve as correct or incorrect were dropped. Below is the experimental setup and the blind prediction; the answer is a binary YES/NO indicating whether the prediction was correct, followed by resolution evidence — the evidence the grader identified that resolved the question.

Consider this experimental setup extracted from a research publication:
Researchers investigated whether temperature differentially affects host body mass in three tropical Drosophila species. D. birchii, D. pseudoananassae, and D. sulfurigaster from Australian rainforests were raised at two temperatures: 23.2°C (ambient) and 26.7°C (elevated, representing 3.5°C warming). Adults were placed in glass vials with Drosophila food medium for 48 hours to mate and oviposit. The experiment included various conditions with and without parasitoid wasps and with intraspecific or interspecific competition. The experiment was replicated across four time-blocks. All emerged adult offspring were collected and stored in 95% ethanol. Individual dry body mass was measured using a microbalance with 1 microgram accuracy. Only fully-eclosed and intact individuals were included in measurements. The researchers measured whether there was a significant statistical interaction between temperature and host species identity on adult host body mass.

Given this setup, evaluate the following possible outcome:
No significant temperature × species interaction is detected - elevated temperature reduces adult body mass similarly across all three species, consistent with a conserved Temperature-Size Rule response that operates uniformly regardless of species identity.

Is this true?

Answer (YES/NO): NO